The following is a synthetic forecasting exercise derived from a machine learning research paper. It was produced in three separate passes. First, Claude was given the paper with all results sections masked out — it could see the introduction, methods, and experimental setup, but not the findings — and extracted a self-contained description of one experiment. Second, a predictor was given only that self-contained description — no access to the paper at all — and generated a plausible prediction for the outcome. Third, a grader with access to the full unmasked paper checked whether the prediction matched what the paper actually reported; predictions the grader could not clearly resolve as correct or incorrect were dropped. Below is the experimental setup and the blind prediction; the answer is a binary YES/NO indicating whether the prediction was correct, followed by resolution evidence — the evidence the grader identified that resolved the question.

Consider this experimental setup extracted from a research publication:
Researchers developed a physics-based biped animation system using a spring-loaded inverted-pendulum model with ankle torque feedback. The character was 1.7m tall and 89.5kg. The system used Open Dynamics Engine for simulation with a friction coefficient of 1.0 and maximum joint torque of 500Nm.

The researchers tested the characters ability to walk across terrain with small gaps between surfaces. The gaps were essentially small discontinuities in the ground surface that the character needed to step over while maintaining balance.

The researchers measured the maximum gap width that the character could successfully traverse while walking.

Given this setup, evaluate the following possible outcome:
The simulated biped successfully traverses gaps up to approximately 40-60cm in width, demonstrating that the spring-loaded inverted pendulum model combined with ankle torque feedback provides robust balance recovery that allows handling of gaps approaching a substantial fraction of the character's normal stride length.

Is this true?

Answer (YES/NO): NO